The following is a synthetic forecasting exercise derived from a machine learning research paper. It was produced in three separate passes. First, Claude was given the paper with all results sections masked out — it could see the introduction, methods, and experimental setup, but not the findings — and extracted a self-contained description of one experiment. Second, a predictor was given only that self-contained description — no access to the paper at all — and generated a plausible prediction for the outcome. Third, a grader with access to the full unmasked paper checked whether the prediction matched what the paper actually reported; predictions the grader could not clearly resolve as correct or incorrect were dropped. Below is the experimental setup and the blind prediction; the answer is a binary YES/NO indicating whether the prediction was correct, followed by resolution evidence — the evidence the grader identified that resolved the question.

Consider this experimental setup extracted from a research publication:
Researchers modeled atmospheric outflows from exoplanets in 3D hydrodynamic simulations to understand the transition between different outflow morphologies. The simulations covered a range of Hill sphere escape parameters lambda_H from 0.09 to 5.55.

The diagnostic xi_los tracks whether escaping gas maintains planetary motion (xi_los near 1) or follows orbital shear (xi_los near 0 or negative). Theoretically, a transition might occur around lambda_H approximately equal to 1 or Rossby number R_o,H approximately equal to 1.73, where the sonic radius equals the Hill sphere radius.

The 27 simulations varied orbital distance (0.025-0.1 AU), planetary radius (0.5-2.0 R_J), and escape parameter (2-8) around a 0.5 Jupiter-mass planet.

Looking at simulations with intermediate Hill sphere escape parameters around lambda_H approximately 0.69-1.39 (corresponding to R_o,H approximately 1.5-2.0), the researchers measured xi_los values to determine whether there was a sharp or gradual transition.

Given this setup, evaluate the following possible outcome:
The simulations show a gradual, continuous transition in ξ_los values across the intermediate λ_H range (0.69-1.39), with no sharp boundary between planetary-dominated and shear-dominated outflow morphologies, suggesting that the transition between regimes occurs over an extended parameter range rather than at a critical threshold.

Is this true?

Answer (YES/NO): YES